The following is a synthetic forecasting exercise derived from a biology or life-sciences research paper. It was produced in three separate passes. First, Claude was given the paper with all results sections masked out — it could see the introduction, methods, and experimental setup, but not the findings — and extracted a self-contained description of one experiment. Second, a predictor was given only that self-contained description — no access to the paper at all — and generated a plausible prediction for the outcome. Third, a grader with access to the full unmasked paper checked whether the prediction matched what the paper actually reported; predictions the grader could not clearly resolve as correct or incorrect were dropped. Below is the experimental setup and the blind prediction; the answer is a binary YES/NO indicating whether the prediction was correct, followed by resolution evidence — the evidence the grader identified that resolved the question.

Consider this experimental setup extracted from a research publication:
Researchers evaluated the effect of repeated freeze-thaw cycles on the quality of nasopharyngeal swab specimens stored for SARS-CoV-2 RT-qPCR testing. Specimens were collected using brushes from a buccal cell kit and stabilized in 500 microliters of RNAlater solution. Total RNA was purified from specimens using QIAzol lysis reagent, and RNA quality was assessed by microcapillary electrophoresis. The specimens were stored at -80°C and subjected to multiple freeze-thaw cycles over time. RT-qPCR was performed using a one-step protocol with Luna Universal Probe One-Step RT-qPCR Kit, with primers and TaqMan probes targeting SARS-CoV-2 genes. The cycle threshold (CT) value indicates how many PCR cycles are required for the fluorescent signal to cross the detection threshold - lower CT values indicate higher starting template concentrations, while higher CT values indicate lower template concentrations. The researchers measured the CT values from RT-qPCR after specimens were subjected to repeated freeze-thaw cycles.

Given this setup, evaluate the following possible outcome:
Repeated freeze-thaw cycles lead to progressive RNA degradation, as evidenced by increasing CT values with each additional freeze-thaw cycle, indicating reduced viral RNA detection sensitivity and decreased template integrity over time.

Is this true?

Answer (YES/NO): YES